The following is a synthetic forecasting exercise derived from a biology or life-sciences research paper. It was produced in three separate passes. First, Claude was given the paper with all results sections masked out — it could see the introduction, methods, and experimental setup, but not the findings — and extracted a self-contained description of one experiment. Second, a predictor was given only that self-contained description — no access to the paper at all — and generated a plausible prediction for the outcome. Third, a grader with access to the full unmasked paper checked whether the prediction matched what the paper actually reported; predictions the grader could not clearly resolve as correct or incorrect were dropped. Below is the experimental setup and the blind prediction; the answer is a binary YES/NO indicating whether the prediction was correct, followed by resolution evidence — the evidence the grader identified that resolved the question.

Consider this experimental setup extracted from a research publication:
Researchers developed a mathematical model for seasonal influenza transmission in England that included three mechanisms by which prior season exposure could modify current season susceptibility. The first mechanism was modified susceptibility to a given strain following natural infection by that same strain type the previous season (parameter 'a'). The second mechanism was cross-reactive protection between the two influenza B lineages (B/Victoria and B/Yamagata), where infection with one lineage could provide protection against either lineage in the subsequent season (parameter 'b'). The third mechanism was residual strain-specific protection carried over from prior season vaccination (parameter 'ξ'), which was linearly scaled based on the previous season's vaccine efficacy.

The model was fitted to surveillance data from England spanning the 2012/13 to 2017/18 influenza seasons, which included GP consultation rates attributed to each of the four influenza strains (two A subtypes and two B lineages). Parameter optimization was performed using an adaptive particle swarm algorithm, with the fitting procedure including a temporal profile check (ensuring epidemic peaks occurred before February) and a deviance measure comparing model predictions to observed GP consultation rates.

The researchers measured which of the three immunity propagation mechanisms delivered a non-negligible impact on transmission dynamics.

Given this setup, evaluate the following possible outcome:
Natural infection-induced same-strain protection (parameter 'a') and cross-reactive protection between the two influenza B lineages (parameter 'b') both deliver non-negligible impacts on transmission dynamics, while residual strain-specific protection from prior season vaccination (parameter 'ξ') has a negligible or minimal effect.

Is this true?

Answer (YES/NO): NO